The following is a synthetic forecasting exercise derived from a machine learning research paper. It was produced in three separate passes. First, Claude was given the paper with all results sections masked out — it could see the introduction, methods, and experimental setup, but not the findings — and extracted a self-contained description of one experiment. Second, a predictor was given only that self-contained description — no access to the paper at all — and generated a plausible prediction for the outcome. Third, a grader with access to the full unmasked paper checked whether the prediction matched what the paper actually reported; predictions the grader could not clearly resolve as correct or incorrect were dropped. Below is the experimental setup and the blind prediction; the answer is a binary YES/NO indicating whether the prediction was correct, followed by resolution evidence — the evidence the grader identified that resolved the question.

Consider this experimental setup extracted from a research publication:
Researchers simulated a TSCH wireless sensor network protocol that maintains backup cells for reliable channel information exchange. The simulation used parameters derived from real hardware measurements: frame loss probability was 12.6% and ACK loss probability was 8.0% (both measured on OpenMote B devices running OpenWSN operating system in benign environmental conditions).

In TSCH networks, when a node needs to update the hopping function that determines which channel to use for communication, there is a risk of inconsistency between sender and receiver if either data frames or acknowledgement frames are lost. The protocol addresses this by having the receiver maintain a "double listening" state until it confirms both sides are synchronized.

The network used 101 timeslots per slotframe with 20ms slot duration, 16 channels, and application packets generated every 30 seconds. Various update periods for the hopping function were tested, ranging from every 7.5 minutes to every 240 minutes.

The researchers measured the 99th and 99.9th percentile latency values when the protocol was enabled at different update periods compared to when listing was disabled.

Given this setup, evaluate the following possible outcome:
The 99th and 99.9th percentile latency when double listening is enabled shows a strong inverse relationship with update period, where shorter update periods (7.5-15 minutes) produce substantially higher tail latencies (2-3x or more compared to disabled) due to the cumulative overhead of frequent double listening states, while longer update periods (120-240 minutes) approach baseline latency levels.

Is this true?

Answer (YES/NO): NO